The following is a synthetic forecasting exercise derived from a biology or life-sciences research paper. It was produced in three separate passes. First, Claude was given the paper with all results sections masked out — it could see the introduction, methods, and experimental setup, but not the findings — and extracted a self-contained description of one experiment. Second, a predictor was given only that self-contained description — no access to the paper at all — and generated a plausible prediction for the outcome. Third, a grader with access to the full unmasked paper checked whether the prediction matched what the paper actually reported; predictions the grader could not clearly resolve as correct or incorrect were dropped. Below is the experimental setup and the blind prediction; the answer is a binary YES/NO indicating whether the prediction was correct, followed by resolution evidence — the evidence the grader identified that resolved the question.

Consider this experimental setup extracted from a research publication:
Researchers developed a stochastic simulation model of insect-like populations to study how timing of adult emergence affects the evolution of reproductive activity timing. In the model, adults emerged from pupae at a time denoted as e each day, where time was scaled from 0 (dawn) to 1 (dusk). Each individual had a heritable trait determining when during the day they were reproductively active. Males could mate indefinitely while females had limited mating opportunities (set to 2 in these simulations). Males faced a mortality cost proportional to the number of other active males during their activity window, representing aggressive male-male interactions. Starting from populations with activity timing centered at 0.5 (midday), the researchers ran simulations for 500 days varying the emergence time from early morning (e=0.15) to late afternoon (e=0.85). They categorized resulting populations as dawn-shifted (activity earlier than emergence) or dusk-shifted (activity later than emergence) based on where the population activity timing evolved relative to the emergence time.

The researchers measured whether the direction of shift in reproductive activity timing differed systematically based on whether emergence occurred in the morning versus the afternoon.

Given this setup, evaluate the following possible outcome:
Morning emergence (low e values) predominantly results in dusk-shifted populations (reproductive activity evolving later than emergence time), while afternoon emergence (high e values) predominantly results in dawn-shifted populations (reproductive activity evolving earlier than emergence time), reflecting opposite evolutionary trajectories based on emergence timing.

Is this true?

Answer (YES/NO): NO